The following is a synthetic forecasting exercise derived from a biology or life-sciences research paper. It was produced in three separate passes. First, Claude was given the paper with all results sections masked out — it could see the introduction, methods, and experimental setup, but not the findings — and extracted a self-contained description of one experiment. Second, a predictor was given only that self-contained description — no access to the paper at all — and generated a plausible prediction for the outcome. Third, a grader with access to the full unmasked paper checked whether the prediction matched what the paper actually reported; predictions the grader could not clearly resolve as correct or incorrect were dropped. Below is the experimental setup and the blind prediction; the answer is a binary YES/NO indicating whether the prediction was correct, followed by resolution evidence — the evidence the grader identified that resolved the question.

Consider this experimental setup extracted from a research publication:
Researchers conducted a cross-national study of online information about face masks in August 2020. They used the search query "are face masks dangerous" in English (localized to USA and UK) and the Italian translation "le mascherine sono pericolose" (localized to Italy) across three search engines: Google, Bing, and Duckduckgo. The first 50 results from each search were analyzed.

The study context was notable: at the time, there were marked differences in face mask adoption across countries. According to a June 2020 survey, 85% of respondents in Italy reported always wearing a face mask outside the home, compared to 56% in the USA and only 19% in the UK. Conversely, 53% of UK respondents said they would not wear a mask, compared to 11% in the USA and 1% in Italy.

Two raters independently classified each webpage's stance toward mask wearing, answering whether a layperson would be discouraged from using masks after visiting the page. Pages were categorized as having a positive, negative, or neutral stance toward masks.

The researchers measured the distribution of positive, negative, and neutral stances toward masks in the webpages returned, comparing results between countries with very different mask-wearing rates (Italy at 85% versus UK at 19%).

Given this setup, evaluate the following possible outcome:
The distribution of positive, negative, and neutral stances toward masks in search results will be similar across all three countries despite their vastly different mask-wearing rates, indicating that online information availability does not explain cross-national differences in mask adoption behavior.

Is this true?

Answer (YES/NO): NO